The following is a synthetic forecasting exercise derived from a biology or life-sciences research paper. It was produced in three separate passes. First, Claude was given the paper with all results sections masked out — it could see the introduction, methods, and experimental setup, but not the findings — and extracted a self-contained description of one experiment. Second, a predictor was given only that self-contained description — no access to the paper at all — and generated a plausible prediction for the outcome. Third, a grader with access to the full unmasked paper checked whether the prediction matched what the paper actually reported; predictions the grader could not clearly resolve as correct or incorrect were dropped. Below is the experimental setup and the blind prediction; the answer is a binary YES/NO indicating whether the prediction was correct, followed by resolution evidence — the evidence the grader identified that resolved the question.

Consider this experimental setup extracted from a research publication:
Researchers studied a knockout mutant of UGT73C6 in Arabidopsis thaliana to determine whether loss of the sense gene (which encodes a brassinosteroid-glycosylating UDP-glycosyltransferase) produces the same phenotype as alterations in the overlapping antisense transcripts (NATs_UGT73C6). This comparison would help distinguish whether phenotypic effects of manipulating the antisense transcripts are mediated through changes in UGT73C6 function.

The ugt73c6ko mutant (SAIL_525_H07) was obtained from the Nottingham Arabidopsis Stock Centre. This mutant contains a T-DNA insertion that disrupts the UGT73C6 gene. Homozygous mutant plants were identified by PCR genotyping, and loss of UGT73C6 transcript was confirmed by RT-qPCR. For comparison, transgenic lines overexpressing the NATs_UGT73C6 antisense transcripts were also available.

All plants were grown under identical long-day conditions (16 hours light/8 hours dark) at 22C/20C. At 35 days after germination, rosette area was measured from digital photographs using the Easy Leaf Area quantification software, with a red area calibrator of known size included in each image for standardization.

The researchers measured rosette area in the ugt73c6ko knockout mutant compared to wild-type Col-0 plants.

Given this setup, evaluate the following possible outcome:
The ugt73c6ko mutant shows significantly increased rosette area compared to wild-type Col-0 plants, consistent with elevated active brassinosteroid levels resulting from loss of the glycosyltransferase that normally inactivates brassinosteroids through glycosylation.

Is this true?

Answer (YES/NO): NO